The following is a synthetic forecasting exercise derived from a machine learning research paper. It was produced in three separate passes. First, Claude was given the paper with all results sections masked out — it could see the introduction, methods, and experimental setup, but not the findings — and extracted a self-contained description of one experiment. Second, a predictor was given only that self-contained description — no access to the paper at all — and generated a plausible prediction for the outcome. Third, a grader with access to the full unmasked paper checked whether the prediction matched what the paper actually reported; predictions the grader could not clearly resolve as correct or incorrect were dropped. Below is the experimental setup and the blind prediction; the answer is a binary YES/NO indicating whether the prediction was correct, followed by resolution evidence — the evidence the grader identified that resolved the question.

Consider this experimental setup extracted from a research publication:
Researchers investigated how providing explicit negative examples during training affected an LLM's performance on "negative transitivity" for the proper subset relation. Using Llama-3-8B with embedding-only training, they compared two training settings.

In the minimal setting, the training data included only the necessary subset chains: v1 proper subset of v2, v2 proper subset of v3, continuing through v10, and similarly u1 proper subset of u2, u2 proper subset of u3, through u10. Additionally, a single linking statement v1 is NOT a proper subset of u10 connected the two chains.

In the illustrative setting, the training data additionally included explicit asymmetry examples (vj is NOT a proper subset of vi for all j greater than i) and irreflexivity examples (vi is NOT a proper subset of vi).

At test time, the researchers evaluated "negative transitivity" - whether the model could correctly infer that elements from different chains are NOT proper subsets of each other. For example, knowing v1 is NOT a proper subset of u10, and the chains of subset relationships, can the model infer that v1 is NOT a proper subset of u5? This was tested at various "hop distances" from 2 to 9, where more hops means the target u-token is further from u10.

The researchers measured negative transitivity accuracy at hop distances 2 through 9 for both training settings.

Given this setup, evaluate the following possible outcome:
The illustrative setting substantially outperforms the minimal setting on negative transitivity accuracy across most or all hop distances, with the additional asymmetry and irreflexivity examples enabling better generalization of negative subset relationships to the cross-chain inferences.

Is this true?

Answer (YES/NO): YES